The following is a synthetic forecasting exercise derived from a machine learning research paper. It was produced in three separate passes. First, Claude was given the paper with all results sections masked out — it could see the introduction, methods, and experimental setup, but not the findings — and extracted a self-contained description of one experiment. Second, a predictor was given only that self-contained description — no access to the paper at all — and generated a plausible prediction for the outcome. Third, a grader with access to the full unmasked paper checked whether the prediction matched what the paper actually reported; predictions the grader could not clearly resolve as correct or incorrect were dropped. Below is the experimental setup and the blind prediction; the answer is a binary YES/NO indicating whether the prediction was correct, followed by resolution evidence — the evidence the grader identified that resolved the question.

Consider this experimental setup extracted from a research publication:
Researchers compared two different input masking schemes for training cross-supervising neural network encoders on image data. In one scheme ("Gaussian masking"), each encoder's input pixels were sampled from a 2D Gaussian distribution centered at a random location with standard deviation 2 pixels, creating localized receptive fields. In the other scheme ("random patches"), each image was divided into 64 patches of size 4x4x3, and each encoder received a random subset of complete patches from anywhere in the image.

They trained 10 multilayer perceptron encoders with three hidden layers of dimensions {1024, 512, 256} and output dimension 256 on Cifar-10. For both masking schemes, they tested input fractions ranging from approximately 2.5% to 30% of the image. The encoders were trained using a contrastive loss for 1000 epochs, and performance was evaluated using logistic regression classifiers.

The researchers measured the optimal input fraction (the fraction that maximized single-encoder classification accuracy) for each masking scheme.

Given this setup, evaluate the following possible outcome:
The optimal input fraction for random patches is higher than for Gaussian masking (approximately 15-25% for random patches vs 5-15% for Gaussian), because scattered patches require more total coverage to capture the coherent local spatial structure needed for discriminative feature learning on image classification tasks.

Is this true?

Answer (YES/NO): NO